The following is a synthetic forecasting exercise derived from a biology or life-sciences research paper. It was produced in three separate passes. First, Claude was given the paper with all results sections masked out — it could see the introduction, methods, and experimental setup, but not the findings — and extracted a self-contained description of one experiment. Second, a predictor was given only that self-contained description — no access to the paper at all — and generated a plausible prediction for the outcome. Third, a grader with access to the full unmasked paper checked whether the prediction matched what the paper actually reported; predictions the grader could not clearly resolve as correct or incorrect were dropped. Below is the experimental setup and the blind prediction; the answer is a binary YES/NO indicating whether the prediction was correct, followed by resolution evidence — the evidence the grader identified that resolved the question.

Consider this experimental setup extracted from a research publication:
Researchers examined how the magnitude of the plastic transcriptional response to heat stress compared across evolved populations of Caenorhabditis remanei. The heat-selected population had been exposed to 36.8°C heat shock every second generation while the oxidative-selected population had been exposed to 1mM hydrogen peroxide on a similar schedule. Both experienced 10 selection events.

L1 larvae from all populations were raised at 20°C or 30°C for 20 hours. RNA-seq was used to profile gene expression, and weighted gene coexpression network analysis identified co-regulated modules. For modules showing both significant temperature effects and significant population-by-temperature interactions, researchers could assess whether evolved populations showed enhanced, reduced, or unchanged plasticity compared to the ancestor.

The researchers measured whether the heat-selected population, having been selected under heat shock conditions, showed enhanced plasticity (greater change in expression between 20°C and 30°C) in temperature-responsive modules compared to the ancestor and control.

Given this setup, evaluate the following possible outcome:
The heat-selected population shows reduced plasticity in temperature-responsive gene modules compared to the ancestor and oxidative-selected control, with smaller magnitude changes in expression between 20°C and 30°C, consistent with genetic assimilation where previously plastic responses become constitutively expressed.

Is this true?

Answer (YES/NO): NO